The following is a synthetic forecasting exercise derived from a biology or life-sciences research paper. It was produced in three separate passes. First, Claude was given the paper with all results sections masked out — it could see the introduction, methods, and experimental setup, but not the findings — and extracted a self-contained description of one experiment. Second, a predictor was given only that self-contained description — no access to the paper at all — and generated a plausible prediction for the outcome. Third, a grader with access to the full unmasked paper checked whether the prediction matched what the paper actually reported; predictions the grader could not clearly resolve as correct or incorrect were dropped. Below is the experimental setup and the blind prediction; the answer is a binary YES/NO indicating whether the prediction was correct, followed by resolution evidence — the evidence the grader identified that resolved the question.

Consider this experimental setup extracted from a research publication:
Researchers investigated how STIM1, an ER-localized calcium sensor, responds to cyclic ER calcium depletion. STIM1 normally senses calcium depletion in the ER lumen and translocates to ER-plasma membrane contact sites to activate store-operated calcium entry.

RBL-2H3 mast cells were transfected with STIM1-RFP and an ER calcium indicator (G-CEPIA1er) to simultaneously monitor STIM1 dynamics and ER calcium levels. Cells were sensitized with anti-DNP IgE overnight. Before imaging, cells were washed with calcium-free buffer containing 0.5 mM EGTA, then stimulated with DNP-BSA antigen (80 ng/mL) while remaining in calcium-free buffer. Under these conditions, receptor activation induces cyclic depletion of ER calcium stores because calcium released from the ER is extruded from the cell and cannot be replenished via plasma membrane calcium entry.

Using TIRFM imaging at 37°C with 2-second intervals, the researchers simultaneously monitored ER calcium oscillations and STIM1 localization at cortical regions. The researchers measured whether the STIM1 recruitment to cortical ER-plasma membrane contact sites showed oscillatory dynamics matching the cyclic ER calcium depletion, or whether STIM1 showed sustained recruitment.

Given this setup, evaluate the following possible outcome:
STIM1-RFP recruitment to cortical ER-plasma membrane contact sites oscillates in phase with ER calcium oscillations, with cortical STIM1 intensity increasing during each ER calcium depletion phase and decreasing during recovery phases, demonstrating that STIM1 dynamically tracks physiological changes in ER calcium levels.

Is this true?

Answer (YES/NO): NO